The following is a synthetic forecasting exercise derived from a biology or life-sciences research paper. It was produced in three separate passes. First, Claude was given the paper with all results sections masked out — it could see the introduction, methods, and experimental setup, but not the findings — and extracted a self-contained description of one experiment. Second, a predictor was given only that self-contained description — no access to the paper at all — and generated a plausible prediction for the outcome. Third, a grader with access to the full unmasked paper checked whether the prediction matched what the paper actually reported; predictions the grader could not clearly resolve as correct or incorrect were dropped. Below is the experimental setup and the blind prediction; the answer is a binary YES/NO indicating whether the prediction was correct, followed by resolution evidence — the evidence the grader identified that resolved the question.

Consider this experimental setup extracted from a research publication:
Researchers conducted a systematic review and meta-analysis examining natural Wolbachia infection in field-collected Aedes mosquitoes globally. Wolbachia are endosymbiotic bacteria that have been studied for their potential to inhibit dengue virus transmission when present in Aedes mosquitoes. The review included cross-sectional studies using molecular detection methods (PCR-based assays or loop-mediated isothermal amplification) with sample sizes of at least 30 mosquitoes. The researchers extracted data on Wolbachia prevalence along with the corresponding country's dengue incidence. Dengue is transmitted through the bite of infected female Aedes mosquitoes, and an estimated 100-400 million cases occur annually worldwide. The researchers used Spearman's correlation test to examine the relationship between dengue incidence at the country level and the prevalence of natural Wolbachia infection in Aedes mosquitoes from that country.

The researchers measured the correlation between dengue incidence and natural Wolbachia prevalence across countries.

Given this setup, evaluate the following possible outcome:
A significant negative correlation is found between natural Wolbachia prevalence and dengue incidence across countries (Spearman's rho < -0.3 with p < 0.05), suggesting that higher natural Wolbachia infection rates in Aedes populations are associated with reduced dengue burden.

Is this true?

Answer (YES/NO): NO